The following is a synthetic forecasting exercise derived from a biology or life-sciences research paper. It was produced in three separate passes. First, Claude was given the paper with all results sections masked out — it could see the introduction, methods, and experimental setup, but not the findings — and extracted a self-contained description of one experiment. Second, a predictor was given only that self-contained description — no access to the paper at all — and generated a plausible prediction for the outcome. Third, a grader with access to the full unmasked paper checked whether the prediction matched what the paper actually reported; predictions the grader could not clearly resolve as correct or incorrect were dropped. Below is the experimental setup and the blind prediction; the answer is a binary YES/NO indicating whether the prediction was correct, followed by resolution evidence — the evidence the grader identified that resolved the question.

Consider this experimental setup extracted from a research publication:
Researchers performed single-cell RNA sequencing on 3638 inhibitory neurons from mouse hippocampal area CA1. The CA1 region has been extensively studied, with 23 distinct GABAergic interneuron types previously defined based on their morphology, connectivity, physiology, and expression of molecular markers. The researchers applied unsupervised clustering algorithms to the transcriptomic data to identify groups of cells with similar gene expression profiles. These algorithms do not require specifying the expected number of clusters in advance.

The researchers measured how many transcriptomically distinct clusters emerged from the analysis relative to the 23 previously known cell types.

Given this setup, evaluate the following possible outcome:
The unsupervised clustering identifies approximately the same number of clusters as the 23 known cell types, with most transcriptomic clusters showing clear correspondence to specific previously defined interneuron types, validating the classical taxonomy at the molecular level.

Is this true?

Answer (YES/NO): NO